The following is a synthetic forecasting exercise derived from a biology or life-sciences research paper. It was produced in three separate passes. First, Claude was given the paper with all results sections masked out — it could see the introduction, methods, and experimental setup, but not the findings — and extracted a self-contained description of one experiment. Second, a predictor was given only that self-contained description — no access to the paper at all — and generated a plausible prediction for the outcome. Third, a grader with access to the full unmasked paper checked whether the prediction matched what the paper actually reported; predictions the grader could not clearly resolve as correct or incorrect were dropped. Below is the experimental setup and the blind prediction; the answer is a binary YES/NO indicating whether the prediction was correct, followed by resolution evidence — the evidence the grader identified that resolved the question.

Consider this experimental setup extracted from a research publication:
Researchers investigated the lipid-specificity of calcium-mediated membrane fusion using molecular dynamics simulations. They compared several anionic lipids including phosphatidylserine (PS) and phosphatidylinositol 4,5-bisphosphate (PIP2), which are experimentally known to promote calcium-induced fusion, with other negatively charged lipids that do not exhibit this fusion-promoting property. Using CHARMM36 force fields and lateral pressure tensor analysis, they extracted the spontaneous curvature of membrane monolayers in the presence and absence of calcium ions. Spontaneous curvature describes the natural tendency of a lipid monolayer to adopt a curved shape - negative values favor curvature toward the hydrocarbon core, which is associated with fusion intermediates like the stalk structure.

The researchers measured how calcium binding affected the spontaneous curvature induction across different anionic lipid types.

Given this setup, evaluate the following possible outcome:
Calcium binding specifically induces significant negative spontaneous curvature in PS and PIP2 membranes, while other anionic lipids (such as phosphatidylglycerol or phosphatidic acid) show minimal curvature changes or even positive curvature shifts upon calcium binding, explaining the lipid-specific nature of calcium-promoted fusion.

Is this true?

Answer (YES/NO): NO